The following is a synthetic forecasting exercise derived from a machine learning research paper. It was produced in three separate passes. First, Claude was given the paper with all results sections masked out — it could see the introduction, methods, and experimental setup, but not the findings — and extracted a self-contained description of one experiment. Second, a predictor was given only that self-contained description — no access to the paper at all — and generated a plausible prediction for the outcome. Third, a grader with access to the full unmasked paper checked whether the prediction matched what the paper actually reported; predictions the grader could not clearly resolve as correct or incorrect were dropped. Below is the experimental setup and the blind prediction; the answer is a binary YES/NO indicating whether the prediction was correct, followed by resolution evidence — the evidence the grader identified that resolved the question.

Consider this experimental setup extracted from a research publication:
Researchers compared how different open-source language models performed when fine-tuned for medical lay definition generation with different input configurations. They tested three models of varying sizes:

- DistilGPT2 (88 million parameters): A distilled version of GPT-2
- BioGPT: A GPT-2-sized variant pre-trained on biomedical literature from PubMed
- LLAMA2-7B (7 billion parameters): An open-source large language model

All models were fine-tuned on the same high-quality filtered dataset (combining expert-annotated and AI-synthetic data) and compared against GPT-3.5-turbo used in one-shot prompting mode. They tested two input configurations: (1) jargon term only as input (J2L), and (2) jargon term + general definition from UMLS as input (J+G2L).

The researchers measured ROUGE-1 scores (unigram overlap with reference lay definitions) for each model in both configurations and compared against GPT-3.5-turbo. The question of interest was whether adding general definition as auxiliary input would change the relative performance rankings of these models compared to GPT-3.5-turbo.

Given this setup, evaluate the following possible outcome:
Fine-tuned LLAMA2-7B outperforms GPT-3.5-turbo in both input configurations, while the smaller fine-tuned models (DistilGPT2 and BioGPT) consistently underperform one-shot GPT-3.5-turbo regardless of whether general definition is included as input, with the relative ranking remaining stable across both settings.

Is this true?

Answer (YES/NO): NO